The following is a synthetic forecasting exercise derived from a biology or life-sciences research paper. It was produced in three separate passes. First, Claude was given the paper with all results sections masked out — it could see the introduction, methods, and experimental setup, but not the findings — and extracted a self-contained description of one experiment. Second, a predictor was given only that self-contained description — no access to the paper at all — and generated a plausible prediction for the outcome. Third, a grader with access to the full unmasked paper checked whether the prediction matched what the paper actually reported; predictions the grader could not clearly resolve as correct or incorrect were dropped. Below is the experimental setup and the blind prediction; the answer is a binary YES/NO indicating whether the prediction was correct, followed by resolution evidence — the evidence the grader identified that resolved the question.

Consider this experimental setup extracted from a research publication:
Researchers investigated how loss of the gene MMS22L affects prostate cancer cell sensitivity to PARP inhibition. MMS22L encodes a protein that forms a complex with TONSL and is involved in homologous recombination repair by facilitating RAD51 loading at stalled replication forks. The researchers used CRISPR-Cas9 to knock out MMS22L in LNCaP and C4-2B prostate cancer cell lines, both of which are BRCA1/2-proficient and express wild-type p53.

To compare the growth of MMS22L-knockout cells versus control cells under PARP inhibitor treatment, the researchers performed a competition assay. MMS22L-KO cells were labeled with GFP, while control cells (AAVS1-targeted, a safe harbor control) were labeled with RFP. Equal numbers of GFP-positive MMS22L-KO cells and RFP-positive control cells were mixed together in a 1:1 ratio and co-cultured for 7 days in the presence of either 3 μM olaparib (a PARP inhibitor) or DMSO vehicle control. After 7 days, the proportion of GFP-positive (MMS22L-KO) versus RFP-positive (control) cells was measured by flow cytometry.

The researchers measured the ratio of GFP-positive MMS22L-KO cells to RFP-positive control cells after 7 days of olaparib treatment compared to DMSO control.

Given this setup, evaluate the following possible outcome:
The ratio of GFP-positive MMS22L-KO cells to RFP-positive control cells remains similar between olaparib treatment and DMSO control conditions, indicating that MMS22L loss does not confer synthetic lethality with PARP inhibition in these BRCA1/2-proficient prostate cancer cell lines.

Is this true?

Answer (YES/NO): NO